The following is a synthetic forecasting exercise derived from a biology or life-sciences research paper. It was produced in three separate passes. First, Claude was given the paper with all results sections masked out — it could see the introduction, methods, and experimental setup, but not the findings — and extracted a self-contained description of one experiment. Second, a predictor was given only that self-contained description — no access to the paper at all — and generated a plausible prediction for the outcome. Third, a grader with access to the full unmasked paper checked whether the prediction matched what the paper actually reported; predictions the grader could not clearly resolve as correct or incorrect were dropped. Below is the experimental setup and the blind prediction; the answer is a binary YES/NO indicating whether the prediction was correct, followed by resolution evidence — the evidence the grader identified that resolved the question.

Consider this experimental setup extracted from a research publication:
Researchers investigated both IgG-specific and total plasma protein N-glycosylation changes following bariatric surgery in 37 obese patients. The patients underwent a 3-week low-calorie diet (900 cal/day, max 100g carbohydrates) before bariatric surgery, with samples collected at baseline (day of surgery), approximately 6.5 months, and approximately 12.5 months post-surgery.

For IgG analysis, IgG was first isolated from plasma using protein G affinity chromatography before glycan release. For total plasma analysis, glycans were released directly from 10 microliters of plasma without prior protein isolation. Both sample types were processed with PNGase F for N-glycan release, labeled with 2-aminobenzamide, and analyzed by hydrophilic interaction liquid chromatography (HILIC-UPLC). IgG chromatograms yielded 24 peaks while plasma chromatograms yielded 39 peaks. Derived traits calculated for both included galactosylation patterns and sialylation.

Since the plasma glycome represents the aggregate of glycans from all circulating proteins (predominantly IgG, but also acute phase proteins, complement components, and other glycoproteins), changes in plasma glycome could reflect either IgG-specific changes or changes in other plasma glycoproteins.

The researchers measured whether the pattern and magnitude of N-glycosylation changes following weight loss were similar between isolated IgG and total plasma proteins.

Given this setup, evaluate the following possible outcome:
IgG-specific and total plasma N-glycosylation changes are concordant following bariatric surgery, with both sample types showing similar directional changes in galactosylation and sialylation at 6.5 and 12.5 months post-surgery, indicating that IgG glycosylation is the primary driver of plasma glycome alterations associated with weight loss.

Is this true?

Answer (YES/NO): NO